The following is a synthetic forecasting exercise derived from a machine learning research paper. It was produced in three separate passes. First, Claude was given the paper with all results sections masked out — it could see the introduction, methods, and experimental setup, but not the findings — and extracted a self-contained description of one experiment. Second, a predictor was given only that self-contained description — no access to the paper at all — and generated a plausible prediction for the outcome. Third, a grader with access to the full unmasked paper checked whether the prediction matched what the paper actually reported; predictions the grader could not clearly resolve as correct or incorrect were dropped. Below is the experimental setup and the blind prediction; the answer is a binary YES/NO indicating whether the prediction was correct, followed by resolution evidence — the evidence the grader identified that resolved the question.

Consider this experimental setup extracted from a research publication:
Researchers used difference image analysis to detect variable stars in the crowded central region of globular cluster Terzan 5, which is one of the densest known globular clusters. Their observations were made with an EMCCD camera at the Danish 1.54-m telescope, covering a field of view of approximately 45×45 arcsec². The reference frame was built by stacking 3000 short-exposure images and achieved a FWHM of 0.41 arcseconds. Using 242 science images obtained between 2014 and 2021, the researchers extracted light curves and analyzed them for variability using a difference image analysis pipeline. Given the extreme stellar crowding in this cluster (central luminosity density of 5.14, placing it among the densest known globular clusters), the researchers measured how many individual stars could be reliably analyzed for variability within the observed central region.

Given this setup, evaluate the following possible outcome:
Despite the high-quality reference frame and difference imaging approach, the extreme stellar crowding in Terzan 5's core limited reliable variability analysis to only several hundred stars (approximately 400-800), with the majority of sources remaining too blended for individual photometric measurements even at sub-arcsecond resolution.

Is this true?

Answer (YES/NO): NO